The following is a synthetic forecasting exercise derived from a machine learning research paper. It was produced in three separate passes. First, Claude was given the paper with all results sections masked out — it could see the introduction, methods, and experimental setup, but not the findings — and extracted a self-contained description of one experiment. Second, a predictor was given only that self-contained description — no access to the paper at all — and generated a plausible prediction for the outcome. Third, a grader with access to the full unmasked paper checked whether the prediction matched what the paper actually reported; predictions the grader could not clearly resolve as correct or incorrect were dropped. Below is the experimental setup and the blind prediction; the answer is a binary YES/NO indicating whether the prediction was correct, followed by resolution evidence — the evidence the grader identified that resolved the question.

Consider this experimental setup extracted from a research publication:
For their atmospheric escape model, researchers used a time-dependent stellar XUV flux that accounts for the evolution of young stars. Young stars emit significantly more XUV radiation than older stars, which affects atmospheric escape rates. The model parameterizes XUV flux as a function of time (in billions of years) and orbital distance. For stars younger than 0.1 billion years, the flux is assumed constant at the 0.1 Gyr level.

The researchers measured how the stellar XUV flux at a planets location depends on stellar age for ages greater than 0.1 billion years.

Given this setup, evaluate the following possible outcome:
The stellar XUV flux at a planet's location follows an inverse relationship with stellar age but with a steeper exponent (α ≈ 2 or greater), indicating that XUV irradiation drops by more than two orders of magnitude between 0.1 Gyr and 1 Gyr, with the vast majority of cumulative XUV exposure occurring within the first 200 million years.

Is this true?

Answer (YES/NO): NO